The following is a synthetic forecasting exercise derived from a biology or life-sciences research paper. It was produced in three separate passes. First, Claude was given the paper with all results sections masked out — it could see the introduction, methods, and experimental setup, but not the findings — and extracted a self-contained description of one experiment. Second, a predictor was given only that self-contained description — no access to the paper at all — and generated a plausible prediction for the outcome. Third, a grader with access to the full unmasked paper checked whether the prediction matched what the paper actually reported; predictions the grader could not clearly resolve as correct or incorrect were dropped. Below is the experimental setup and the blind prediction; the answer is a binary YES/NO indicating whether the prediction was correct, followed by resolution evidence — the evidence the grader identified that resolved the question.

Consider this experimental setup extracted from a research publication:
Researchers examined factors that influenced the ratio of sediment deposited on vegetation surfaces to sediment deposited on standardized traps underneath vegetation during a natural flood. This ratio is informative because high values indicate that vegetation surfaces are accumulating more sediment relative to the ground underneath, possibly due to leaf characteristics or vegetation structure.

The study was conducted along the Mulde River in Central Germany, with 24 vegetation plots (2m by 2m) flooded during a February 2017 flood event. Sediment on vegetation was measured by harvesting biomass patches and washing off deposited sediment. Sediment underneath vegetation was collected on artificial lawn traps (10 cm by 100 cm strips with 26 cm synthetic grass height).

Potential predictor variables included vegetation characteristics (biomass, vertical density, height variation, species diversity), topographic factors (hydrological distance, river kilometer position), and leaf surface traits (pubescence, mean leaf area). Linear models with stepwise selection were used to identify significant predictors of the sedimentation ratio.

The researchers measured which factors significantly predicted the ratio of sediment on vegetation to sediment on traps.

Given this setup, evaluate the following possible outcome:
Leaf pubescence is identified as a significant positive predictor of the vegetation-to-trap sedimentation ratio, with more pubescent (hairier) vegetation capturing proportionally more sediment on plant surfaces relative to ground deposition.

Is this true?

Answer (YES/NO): NO